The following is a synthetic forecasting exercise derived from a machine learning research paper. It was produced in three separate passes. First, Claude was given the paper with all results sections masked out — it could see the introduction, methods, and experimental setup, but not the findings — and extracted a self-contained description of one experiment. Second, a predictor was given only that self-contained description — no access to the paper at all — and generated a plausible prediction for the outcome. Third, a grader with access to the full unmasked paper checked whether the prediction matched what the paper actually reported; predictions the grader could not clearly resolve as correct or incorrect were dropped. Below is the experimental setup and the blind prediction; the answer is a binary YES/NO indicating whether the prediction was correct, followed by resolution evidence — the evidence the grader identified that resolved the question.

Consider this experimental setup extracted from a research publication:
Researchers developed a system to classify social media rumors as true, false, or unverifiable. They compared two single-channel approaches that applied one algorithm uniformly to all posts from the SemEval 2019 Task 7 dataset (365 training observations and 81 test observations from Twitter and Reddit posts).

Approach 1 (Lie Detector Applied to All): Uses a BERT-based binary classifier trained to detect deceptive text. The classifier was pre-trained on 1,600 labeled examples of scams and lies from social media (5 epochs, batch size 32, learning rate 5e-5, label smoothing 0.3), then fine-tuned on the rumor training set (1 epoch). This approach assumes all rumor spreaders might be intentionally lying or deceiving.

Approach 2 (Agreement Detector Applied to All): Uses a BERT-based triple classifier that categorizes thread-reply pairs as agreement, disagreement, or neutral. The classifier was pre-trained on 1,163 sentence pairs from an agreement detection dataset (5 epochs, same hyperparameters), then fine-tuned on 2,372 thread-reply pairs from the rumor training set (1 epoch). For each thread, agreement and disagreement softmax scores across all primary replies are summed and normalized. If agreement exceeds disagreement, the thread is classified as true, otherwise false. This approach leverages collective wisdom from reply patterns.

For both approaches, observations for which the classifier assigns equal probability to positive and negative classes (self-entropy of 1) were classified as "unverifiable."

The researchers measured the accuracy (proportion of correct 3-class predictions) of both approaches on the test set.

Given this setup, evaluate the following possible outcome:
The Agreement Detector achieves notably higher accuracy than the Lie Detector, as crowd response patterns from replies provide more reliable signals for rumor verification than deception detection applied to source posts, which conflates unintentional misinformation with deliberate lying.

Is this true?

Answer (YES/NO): NO